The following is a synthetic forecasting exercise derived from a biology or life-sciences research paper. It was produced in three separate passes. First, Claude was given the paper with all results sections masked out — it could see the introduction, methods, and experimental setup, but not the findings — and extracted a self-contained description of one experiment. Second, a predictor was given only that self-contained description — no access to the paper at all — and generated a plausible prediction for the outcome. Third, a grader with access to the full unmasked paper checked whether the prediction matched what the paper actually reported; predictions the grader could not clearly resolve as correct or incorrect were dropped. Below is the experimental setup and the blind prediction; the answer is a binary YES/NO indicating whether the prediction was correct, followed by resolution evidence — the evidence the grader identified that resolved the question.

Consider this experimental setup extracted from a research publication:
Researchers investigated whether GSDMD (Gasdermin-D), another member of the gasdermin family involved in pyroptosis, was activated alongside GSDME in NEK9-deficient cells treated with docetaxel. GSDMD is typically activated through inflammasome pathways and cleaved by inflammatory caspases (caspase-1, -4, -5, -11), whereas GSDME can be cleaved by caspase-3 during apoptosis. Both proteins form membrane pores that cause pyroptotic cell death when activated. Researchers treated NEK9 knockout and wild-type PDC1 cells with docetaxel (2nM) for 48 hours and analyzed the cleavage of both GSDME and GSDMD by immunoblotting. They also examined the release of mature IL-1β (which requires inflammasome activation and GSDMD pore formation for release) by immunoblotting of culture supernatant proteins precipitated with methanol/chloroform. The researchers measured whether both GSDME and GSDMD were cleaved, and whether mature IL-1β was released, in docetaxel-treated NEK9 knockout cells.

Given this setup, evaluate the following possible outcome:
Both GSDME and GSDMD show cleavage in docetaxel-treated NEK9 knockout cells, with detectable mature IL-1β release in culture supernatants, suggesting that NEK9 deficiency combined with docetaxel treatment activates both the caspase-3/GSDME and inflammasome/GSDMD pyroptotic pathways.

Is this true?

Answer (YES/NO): NO